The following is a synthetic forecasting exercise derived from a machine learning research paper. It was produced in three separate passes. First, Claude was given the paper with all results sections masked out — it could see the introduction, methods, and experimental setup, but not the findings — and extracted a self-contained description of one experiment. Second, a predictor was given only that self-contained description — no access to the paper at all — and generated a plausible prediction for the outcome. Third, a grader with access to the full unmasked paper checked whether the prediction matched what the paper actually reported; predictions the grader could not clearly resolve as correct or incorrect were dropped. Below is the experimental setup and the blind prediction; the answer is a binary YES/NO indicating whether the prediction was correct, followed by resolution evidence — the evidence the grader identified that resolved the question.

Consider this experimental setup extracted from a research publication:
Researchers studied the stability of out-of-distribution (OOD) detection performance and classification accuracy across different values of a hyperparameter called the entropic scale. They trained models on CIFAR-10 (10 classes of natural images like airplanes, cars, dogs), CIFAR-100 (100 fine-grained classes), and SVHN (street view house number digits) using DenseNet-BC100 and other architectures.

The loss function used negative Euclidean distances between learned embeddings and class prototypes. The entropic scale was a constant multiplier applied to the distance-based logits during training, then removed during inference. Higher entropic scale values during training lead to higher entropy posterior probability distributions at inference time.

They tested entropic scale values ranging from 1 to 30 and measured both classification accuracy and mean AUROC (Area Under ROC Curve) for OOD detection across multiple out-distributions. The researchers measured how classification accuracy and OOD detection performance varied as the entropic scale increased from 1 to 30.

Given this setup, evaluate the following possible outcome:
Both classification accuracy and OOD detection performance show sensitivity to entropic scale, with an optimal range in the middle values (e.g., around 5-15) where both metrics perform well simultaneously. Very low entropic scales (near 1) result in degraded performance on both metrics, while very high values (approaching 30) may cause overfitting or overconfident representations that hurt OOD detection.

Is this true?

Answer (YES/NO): NO